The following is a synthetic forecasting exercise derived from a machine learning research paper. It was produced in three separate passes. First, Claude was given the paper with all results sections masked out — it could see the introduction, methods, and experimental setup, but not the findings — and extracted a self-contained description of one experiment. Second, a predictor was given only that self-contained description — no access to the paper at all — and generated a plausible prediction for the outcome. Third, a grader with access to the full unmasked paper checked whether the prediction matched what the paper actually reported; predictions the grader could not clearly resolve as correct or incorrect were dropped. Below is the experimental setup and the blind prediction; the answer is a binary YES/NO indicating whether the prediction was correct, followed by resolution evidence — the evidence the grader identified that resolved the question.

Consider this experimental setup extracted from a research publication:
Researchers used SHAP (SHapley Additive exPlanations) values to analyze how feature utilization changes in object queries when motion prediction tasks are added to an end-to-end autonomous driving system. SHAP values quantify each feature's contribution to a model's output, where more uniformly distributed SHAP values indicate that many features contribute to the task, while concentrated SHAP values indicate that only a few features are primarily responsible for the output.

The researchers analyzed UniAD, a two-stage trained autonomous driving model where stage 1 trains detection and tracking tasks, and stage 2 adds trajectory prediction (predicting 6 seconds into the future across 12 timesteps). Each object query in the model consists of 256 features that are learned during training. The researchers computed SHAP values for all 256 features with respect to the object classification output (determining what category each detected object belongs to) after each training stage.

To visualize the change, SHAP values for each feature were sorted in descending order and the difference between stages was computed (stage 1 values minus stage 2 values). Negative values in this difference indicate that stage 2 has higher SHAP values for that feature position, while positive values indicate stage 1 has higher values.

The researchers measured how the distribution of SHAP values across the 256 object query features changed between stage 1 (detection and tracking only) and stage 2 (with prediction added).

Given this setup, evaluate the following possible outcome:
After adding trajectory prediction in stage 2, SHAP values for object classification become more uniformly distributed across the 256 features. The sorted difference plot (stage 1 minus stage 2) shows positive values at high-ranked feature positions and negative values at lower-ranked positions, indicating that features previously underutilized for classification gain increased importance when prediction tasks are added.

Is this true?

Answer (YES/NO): NO